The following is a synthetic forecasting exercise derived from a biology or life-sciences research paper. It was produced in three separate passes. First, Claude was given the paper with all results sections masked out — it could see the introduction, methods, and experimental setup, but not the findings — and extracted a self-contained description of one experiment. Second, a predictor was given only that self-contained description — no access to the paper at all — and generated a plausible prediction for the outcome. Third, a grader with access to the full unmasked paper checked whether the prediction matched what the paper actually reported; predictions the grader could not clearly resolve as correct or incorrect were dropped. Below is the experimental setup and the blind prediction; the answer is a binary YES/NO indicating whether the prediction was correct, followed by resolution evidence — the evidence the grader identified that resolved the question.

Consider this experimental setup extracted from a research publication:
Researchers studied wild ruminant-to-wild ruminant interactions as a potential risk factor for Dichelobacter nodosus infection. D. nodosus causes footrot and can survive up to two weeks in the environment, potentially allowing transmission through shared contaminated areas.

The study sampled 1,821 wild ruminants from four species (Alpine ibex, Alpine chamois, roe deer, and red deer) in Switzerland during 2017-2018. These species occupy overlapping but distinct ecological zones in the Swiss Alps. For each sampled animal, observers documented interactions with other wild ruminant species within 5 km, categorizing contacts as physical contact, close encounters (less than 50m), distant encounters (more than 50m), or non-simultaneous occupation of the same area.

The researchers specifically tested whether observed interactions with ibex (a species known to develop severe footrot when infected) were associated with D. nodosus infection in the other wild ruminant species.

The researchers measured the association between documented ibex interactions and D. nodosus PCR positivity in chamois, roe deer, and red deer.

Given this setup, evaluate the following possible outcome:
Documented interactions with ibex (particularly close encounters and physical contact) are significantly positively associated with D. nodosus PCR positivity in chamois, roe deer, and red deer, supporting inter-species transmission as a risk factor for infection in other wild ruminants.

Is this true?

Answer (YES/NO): NO